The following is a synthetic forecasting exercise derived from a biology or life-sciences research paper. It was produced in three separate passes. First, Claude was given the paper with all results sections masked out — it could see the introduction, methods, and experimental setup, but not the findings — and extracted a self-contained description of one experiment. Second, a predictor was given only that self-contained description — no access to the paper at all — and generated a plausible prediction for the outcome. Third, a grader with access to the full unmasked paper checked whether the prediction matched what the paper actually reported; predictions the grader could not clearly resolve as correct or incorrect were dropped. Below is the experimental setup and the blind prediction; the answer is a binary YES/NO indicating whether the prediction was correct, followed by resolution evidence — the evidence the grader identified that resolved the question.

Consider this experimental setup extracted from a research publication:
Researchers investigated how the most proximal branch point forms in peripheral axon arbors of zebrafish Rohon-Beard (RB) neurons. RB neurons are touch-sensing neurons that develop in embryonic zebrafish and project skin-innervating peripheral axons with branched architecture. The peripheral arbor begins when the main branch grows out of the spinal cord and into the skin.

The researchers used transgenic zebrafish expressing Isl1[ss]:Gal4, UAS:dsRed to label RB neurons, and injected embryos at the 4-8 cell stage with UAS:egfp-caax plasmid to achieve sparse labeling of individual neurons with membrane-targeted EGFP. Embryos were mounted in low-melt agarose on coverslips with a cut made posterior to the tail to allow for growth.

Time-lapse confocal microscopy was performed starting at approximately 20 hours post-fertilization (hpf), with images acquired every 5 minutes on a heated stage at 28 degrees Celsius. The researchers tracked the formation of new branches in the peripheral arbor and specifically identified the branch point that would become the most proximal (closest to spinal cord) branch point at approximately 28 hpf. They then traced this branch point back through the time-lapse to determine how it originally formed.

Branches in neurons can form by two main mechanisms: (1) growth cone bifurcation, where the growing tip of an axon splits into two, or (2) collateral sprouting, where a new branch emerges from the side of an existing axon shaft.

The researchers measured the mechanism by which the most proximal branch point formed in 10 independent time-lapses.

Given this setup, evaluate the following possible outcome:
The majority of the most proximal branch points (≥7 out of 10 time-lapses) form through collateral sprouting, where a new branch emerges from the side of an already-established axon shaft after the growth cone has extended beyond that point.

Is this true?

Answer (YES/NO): YES